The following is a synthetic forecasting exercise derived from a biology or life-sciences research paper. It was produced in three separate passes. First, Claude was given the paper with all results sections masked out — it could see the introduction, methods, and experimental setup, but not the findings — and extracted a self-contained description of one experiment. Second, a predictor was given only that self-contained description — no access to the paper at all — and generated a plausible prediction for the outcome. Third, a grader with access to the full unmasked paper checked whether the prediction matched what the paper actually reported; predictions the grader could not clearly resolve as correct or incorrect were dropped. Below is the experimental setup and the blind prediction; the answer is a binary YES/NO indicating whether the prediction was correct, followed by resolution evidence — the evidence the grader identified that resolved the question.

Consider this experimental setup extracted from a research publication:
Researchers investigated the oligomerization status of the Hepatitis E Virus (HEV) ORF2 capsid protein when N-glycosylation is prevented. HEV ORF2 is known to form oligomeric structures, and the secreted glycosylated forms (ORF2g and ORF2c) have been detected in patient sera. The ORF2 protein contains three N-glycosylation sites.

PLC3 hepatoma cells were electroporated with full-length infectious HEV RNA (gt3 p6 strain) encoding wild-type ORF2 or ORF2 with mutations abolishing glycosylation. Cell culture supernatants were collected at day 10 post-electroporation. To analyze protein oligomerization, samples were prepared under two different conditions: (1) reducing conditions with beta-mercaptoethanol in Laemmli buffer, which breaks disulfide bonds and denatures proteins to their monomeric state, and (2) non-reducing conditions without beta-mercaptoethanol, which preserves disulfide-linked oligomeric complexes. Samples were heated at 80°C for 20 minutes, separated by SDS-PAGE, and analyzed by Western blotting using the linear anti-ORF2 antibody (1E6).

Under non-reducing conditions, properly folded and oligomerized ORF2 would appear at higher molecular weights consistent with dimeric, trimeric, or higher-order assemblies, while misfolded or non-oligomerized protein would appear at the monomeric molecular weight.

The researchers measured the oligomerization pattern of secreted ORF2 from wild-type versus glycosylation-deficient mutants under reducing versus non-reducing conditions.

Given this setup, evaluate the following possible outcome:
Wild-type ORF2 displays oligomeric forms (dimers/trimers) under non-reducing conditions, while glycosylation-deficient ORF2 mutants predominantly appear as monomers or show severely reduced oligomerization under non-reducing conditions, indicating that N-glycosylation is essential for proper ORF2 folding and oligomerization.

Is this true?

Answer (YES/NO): NO